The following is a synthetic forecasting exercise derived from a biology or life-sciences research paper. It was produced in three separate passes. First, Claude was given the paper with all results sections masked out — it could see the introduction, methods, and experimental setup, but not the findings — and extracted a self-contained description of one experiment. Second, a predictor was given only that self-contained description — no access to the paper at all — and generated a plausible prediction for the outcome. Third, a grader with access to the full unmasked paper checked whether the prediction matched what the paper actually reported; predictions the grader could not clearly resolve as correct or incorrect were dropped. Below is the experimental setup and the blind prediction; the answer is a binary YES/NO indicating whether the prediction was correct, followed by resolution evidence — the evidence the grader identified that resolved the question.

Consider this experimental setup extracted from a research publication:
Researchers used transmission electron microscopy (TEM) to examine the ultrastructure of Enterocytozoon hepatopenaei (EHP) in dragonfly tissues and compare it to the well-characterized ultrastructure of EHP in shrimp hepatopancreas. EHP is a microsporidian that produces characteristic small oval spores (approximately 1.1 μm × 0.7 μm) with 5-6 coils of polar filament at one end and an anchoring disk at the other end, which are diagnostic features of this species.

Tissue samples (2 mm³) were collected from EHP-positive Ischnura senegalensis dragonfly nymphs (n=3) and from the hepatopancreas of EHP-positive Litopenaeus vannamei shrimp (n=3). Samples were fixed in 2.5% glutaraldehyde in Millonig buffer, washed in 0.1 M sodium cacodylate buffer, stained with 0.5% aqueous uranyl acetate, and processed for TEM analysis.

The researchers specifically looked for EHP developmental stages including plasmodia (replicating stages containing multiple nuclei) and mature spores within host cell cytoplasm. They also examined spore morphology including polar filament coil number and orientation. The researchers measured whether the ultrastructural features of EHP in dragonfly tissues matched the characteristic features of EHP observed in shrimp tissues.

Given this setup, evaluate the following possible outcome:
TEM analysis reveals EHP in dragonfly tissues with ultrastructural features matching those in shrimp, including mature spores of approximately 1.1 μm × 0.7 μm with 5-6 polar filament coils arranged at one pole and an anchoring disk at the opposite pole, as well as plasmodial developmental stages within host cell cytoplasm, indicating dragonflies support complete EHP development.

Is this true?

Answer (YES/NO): NO